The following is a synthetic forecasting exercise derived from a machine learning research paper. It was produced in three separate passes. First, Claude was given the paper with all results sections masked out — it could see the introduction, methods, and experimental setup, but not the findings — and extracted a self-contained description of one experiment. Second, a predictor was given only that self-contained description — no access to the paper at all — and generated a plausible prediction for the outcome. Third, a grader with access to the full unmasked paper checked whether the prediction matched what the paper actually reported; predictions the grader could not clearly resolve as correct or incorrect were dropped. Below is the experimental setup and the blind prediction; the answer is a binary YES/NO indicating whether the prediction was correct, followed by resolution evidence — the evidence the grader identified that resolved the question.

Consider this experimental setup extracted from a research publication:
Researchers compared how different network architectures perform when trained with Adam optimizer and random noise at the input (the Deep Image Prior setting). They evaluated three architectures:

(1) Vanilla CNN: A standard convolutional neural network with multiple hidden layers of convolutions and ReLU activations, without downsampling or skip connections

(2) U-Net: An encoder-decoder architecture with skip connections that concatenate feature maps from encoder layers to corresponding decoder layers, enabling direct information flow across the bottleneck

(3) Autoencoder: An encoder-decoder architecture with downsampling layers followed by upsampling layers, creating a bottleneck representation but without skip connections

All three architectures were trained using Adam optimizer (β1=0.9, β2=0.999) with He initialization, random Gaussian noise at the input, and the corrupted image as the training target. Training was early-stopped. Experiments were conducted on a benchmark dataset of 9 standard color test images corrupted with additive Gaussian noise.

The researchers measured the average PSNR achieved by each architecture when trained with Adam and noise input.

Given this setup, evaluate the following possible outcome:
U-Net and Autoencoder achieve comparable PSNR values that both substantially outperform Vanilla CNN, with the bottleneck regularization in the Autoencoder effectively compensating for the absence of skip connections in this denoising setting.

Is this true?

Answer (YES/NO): NO